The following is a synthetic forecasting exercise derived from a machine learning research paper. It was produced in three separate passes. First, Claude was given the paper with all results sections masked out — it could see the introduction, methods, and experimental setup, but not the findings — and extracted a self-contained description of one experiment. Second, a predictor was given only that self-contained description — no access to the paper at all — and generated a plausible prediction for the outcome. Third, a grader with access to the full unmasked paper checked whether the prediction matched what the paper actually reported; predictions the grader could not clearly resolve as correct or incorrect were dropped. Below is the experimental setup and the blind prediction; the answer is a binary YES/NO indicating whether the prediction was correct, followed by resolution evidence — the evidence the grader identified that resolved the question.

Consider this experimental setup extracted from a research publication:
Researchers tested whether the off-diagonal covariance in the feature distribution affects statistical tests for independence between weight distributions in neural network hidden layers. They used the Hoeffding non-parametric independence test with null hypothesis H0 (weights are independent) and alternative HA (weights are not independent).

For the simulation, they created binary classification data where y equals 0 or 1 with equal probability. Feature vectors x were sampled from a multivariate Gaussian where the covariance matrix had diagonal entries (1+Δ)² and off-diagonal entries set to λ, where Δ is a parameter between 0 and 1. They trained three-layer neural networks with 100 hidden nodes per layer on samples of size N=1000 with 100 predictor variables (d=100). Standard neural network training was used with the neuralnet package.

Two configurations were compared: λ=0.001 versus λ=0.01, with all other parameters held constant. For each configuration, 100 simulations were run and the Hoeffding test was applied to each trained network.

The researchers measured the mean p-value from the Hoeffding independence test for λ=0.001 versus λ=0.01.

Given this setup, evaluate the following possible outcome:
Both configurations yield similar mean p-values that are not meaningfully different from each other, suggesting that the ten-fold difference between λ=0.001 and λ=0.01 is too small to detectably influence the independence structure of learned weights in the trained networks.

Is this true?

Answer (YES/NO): YES